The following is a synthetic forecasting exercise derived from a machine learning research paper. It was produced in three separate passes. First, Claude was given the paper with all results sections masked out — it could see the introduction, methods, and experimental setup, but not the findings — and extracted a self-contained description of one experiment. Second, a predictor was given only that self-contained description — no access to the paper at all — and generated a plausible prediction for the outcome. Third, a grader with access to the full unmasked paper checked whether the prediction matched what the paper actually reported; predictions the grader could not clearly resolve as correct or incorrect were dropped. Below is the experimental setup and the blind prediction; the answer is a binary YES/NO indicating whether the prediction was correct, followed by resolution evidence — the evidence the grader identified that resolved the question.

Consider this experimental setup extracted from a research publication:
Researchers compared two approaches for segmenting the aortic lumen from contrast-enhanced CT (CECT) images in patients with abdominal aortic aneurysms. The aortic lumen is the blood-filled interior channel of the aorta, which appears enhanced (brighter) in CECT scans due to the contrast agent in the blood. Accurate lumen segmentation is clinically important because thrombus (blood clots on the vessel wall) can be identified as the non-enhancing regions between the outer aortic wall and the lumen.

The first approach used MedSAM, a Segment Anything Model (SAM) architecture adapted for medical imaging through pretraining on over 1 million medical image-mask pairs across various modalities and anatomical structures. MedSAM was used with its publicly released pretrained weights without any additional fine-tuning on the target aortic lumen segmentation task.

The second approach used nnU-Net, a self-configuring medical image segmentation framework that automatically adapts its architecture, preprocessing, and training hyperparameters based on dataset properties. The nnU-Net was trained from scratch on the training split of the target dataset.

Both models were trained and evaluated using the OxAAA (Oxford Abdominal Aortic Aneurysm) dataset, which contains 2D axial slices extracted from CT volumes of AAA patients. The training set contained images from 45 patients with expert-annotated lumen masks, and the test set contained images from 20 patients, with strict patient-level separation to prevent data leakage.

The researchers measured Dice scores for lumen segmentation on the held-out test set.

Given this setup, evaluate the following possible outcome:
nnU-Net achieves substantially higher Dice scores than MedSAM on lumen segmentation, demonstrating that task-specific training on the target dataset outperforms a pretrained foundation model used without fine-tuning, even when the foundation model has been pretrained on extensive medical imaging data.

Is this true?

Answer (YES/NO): YES